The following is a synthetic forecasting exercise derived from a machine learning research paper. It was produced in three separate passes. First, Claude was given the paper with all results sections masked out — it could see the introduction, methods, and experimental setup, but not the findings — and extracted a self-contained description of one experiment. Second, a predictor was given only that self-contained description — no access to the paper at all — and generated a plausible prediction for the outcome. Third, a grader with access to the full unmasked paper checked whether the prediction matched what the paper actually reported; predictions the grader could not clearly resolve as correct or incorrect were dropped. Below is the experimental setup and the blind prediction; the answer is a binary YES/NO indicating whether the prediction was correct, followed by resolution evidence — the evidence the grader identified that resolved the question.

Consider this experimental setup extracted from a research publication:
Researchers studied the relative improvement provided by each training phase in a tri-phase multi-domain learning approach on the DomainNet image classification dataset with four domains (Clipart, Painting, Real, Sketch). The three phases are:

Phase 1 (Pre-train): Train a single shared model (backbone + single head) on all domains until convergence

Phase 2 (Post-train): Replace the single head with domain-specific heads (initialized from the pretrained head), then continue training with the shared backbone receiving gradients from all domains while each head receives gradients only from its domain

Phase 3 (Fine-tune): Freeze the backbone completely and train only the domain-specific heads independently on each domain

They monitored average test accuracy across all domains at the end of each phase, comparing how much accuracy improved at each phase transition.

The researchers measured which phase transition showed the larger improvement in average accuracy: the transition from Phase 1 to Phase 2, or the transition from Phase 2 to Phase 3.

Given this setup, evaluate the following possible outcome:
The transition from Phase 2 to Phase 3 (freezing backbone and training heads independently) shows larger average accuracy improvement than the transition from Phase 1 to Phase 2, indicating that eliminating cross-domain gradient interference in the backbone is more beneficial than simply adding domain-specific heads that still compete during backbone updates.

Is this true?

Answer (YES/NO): NO